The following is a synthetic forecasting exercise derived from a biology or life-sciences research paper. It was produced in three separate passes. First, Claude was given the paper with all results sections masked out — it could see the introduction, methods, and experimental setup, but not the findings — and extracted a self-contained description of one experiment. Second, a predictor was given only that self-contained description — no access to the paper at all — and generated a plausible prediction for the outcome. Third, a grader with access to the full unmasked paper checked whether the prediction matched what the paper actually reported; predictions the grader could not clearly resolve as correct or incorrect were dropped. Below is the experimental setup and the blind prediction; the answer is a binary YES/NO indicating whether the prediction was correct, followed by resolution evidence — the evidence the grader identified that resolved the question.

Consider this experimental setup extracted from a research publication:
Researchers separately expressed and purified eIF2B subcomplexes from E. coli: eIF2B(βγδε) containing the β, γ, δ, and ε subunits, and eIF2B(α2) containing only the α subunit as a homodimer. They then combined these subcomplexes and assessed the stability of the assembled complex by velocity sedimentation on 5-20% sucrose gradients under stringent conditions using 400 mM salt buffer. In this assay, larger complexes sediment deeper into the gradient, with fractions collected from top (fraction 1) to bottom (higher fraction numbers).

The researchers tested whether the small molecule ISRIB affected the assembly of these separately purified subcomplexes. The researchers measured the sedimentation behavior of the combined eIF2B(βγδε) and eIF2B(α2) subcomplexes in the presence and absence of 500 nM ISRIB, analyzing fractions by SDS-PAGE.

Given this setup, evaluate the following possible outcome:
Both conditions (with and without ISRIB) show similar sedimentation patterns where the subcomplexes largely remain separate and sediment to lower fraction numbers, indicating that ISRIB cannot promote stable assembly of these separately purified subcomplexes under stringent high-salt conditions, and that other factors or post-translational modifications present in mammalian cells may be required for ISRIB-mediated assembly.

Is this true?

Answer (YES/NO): NO